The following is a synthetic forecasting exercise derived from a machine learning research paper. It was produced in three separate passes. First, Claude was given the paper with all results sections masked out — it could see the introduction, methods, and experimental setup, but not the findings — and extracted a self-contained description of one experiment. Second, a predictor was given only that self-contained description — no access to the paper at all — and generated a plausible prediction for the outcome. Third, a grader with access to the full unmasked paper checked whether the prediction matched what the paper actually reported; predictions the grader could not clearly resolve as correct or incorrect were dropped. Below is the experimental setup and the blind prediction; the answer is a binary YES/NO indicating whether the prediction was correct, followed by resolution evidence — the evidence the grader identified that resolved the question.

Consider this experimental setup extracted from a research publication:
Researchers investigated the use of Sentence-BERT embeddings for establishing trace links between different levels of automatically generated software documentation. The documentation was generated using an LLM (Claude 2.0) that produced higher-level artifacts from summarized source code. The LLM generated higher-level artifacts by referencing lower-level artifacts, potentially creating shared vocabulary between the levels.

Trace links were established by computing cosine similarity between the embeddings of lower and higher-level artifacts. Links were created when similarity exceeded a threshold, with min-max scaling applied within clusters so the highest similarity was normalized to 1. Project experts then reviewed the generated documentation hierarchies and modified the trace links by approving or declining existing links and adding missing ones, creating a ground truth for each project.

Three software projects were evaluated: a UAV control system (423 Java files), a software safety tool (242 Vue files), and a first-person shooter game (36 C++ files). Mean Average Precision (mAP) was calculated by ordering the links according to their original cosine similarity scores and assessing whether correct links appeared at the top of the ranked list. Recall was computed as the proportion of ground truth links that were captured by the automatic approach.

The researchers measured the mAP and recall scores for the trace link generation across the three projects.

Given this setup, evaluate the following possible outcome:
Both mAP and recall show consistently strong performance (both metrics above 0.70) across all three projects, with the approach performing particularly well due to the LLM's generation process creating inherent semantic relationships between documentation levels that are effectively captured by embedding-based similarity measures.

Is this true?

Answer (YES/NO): NO